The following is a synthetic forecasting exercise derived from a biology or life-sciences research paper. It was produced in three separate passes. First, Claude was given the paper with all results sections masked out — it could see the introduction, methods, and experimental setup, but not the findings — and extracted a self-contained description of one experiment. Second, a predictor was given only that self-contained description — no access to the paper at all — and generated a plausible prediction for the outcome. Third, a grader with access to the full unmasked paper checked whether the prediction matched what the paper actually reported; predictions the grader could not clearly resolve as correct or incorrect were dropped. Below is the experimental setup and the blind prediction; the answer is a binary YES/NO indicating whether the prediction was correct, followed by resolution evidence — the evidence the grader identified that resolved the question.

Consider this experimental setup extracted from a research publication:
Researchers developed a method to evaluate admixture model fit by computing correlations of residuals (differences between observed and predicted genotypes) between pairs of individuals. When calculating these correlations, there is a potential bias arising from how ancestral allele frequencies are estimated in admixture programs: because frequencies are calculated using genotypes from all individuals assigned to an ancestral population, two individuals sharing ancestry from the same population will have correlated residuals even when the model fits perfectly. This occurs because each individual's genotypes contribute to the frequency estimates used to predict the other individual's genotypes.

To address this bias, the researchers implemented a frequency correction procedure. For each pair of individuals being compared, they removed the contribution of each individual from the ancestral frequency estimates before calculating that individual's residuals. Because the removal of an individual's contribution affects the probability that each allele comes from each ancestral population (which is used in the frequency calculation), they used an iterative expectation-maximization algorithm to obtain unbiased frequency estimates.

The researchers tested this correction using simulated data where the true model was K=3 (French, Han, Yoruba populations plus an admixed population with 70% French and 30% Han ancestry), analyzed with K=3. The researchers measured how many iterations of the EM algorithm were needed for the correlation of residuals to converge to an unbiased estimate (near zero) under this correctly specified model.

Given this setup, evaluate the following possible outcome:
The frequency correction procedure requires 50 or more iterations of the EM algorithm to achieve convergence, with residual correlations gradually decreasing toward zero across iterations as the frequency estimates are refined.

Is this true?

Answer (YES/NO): NO